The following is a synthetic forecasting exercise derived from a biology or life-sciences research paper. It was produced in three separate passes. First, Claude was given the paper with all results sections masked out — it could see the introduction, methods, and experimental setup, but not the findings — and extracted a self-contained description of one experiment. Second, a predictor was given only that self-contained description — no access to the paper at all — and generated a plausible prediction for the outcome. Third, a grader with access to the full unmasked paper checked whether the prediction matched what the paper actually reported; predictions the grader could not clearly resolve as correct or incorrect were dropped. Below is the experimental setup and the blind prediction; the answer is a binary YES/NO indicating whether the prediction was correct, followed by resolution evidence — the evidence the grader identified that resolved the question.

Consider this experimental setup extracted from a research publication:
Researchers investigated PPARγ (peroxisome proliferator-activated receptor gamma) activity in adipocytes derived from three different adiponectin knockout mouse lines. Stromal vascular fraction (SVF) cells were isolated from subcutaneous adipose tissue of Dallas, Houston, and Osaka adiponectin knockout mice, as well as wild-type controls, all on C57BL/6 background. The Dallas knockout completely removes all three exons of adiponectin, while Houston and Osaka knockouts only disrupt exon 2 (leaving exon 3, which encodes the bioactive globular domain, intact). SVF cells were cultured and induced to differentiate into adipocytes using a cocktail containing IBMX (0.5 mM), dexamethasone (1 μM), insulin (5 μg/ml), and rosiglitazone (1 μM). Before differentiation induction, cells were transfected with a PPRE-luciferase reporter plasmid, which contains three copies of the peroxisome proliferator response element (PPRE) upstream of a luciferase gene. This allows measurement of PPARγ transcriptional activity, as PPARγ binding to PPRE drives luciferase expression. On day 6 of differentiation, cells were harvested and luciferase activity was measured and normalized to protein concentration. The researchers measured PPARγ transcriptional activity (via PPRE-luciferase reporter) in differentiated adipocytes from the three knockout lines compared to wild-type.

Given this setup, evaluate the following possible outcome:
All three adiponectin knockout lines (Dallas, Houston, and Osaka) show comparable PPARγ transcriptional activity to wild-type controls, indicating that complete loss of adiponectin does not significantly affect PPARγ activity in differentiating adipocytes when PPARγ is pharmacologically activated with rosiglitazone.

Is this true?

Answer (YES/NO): NO